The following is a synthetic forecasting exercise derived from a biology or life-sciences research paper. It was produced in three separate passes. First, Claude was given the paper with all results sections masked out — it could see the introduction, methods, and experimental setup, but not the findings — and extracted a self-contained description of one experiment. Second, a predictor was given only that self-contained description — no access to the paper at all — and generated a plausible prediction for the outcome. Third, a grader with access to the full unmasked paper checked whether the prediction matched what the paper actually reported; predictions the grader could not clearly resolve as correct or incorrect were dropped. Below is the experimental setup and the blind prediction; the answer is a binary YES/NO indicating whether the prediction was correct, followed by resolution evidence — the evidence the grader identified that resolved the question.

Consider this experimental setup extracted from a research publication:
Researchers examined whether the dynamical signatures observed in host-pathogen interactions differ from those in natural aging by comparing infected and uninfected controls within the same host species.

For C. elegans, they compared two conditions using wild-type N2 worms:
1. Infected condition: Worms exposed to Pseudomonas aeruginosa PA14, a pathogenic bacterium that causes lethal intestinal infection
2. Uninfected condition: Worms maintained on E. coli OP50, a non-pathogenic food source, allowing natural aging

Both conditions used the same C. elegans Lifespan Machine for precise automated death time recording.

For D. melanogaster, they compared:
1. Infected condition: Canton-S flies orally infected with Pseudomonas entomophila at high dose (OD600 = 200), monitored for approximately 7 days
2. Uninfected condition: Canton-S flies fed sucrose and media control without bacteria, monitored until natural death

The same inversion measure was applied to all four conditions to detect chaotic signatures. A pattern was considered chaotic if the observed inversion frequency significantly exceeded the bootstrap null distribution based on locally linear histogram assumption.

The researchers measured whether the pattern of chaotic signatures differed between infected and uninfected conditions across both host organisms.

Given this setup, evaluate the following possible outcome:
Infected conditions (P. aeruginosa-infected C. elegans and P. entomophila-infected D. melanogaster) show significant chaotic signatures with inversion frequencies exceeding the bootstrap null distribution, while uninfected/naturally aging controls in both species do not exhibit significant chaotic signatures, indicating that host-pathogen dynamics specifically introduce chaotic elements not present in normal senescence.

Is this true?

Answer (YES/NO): YES